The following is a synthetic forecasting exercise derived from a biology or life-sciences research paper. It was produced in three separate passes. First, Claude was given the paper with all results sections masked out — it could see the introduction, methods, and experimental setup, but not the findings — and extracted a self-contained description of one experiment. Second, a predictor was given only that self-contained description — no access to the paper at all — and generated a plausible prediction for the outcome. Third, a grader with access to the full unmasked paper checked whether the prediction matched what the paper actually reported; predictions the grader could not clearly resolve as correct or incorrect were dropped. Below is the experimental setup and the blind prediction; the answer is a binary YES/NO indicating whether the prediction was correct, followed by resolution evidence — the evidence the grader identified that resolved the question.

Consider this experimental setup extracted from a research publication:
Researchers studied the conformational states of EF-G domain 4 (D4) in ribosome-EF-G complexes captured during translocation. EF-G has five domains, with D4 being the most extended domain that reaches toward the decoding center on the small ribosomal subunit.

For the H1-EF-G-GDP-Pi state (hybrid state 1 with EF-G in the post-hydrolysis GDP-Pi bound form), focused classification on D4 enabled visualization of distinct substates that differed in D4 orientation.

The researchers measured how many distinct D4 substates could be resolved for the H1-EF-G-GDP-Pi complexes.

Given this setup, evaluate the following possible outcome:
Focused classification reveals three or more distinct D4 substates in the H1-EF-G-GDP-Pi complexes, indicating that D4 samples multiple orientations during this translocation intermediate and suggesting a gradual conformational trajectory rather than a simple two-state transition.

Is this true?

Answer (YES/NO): YES